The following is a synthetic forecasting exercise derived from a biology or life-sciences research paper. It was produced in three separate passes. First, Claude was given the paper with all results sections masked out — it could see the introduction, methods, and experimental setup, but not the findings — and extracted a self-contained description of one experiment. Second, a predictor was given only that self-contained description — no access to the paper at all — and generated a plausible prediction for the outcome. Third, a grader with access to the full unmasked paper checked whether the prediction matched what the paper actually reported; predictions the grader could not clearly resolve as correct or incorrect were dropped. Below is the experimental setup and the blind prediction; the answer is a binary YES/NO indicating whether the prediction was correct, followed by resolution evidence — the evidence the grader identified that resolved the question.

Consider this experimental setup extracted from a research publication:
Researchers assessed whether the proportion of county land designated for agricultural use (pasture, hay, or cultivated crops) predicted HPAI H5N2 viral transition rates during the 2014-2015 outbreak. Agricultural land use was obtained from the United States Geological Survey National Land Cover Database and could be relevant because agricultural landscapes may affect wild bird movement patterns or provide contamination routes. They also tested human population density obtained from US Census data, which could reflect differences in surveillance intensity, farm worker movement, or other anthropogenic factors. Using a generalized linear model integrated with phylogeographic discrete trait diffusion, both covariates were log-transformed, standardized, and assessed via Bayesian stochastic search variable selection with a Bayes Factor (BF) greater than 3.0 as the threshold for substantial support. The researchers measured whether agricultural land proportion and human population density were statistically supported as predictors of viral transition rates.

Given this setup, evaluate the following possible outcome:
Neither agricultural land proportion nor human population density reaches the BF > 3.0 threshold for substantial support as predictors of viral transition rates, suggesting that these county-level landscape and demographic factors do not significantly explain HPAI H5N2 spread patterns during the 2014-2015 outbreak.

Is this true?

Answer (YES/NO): YES